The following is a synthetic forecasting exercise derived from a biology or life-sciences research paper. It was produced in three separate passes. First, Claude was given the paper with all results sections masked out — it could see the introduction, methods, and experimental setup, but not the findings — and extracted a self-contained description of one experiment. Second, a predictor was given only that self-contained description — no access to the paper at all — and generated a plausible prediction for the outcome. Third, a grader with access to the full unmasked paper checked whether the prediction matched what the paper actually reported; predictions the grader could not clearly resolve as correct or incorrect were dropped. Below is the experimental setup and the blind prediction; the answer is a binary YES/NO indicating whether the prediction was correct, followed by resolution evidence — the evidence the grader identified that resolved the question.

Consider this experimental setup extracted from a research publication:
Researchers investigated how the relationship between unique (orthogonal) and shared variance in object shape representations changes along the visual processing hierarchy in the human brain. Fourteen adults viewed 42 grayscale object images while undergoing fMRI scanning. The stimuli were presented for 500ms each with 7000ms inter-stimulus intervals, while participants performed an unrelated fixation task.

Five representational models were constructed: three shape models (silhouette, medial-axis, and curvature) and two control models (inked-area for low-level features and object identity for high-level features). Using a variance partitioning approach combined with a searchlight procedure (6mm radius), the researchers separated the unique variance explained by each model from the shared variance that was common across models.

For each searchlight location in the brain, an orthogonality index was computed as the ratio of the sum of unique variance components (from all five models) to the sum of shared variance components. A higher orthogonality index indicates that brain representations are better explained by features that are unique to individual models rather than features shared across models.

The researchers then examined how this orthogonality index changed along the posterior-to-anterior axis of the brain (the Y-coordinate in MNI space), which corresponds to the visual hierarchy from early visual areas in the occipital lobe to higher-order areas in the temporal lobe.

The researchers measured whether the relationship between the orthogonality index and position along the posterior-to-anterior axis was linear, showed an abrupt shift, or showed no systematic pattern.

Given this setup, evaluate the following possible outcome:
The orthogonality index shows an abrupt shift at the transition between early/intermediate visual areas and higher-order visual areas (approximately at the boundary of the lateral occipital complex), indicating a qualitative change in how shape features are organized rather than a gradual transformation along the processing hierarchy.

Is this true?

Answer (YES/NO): NO